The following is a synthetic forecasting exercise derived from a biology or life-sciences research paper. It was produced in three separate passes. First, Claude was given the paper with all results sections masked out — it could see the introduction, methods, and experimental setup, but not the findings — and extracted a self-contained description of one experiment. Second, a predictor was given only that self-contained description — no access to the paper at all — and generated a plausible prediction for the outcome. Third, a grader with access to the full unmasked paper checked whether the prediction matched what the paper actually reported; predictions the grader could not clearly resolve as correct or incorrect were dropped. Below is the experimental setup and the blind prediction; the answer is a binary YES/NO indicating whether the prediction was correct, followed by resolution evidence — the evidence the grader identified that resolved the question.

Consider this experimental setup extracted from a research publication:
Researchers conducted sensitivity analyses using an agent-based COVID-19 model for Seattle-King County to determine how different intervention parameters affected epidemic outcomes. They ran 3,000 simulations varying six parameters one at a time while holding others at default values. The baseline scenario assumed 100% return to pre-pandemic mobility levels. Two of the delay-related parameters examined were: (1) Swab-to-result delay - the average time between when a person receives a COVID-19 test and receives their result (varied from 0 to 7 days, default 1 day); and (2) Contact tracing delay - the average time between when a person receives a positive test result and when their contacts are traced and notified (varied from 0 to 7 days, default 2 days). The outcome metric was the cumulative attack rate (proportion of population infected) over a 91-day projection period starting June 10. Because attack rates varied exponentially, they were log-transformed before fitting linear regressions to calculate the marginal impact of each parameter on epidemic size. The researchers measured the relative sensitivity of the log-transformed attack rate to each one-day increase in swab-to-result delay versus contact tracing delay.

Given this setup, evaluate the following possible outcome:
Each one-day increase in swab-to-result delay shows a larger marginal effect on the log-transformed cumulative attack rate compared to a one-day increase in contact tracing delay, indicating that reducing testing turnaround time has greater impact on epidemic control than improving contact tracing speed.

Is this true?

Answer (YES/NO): YES